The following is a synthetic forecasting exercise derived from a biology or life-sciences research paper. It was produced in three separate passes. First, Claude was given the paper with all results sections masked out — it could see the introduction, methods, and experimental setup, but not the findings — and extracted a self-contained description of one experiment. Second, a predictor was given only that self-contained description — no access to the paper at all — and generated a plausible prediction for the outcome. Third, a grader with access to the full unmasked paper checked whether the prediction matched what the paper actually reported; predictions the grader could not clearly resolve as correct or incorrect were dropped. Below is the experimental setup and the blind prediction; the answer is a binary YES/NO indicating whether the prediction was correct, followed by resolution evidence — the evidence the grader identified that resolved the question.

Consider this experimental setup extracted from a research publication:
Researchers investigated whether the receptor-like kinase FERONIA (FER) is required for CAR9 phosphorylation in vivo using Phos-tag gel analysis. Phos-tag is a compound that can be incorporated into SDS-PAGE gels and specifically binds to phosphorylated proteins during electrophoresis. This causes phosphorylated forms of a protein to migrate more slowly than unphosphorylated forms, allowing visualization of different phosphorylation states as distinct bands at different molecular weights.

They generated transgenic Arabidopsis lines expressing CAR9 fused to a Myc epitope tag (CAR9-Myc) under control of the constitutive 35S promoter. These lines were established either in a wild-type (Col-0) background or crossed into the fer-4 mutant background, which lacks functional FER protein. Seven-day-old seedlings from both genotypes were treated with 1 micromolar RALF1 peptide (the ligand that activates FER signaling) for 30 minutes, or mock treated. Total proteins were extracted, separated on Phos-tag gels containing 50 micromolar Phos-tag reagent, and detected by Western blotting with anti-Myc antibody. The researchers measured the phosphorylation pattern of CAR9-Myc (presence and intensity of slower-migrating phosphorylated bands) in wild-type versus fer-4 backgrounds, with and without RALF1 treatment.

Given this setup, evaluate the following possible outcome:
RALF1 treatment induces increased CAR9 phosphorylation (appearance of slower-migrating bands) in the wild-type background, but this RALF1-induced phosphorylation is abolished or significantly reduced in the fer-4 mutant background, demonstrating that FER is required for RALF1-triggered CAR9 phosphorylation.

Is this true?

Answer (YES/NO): YES